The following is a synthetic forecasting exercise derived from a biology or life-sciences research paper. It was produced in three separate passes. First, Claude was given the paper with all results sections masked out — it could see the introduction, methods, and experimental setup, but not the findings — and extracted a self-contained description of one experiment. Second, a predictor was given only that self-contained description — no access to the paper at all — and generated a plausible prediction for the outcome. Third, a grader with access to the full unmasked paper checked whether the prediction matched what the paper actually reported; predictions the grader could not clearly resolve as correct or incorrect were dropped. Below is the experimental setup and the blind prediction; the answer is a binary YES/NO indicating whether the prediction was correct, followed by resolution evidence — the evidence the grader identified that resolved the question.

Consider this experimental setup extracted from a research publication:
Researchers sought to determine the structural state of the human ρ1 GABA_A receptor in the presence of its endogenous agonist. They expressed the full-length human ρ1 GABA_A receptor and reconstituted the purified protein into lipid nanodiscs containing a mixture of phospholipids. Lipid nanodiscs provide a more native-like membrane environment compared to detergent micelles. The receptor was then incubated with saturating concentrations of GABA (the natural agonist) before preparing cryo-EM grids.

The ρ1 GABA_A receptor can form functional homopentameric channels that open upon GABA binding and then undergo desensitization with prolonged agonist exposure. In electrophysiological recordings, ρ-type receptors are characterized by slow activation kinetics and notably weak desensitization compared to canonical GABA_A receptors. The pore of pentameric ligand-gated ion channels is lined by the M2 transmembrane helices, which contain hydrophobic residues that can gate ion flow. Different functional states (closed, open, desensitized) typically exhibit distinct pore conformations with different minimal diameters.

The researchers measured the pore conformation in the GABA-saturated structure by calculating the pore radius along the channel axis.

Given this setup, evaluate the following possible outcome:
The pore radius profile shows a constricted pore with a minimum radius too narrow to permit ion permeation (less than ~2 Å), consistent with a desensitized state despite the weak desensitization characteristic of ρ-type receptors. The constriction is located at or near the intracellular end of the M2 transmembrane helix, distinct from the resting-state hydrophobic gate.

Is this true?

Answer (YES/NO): NO